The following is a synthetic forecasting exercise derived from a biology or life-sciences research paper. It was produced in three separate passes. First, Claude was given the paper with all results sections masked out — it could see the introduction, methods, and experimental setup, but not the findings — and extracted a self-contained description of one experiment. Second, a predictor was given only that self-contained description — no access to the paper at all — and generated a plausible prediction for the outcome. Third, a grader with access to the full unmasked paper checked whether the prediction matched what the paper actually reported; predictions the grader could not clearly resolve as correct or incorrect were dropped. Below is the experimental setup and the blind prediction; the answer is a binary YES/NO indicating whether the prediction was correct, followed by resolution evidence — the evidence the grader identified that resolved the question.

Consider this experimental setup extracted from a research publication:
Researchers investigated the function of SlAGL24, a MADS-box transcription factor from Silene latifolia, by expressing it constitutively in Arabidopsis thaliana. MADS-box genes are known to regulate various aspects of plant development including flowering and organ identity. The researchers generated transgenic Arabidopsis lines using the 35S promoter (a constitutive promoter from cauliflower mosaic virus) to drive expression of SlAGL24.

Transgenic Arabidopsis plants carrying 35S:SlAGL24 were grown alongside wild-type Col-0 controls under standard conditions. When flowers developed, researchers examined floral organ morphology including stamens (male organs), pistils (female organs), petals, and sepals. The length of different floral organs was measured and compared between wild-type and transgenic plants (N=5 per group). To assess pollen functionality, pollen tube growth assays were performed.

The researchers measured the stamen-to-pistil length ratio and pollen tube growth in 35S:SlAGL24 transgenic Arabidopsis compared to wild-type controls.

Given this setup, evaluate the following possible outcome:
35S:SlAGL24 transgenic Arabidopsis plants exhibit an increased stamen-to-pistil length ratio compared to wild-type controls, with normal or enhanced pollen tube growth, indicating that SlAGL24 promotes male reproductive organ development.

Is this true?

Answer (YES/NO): NO